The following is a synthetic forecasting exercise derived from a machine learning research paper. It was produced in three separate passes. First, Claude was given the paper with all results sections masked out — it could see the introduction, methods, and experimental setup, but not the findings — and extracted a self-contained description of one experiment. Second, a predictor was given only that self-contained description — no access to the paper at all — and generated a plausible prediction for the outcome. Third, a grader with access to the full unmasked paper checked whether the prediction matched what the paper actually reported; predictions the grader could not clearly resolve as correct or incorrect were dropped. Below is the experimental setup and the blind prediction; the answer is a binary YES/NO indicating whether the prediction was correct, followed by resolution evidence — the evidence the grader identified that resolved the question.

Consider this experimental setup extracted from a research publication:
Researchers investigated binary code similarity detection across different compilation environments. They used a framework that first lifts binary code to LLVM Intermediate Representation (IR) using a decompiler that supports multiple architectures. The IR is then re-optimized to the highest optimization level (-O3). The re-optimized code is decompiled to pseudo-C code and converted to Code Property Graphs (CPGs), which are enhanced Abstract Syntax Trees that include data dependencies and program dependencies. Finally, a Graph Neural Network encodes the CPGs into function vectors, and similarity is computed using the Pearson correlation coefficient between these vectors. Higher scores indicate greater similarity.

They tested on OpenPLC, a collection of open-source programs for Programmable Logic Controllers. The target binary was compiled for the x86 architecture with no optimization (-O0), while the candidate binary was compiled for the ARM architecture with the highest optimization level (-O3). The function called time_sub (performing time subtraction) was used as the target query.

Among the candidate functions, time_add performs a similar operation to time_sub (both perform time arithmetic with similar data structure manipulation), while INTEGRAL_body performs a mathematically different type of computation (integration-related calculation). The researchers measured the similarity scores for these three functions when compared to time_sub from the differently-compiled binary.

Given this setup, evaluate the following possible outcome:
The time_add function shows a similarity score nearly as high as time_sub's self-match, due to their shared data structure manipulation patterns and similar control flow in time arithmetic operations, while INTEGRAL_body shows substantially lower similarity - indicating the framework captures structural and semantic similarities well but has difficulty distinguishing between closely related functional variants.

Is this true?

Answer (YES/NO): YES